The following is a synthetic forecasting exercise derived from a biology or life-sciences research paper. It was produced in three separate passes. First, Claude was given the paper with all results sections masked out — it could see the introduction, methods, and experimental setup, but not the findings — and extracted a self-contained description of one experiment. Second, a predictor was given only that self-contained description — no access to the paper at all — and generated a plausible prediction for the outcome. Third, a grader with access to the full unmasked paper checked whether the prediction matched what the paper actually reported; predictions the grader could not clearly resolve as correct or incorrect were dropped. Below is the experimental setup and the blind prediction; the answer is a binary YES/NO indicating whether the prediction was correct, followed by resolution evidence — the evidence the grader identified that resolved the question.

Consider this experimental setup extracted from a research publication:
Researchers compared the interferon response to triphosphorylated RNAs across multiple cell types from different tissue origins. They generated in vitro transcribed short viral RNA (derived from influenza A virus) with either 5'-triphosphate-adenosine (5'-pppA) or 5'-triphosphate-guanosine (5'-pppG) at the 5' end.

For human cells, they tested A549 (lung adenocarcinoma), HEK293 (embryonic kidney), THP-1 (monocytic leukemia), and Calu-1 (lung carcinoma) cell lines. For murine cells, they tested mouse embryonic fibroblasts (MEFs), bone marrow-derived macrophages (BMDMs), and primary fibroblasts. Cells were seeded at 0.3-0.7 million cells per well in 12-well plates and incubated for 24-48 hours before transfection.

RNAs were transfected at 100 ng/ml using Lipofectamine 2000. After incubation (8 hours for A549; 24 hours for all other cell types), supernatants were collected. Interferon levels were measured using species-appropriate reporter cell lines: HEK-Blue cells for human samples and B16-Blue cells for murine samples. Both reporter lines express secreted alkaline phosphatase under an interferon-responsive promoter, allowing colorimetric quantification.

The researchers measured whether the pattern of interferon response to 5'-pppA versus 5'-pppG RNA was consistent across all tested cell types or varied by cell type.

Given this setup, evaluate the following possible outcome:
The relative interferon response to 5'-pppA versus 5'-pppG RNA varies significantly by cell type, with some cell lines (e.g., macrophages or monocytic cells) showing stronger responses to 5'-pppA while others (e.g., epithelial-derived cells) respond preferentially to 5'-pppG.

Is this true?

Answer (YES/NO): NO